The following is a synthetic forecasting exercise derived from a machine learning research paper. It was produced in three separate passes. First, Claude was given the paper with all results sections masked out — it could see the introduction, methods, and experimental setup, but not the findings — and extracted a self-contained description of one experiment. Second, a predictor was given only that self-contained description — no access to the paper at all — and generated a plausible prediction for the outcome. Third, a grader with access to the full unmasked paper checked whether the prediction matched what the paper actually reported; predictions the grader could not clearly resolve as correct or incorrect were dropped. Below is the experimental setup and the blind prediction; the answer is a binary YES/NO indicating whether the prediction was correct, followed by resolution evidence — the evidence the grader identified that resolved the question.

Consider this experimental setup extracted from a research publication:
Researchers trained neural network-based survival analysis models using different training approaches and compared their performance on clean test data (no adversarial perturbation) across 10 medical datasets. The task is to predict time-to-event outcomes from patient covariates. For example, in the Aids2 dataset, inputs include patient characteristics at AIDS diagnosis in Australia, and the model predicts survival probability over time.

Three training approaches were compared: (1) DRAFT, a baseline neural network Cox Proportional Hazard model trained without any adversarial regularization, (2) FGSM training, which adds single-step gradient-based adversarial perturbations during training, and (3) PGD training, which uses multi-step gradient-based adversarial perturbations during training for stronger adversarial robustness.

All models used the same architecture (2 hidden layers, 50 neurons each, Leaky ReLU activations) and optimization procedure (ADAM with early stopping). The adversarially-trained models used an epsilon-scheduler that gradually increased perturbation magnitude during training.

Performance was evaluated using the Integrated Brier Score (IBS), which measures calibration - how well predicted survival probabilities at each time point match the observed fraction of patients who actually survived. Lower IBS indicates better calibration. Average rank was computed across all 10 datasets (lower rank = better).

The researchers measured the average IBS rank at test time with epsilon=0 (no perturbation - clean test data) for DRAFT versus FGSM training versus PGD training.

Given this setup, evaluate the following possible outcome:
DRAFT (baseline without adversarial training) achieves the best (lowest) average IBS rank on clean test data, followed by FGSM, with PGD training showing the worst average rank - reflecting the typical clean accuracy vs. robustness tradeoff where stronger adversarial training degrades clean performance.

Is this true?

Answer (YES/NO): NO